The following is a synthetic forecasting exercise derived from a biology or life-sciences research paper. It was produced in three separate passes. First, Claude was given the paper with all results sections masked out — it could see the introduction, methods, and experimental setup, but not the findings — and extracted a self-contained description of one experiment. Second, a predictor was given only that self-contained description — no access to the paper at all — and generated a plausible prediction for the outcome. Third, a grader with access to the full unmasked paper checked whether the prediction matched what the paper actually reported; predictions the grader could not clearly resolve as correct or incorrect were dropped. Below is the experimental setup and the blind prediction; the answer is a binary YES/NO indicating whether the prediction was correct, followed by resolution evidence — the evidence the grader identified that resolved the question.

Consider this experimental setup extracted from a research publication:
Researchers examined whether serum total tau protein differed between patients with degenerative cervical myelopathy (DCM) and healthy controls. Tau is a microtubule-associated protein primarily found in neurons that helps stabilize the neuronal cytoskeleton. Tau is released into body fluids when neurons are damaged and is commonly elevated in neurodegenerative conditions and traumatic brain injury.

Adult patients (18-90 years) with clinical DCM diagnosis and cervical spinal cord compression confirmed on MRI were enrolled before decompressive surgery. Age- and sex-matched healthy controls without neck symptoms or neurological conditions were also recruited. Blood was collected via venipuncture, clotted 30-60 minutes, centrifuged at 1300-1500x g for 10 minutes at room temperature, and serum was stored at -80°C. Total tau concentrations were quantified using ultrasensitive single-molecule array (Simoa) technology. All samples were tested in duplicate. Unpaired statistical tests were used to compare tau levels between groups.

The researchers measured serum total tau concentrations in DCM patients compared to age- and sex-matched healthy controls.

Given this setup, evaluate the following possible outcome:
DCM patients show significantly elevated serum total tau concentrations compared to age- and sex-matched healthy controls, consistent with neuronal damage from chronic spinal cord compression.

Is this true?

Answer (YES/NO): NO